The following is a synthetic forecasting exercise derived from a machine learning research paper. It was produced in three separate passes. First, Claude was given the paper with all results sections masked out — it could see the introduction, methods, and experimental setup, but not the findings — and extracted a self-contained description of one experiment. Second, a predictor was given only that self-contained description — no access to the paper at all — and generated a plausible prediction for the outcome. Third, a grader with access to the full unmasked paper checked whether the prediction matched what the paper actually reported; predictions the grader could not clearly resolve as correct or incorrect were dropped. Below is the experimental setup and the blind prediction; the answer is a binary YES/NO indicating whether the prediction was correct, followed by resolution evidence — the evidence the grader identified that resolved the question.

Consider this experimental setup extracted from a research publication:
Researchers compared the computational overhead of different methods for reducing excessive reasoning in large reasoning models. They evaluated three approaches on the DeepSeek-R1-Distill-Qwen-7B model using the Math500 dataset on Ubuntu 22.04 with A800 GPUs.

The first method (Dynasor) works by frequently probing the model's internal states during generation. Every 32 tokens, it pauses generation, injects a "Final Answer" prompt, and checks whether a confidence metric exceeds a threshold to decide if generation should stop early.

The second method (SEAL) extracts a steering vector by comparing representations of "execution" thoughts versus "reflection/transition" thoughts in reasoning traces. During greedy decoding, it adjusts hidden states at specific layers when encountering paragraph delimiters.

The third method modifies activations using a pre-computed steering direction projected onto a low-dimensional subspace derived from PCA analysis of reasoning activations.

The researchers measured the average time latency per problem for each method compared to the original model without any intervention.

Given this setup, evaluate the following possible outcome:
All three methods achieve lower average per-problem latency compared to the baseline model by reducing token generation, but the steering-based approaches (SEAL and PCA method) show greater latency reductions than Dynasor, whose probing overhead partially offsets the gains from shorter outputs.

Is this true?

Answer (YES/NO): NO